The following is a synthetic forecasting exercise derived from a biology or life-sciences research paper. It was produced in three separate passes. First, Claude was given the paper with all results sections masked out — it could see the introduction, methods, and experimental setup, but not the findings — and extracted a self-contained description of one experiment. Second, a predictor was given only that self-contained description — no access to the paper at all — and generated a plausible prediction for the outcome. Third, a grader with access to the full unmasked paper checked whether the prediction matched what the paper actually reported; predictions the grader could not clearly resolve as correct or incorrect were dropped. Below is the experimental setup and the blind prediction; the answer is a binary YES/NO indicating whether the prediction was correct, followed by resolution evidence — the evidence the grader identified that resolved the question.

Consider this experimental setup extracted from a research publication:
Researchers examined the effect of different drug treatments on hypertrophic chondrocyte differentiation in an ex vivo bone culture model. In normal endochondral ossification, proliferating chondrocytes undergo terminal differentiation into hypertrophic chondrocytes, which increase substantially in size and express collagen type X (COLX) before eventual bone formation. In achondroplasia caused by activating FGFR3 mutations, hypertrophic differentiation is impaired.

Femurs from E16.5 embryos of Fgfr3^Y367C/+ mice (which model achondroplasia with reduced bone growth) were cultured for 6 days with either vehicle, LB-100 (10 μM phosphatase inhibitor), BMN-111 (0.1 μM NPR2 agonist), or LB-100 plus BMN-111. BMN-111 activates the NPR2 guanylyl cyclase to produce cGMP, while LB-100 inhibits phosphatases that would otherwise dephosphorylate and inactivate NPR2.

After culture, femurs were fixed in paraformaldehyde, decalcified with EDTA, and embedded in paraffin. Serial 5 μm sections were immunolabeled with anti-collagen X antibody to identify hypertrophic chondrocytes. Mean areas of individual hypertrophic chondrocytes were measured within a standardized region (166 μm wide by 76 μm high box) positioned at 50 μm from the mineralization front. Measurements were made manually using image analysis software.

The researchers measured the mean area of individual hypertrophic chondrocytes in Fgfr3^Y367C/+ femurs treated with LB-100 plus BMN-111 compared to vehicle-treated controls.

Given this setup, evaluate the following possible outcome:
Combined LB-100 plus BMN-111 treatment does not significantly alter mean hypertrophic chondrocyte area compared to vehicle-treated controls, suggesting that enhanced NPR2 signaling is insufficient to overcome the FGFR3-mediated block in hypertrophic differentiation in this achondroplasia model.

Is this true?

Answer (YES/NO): NO